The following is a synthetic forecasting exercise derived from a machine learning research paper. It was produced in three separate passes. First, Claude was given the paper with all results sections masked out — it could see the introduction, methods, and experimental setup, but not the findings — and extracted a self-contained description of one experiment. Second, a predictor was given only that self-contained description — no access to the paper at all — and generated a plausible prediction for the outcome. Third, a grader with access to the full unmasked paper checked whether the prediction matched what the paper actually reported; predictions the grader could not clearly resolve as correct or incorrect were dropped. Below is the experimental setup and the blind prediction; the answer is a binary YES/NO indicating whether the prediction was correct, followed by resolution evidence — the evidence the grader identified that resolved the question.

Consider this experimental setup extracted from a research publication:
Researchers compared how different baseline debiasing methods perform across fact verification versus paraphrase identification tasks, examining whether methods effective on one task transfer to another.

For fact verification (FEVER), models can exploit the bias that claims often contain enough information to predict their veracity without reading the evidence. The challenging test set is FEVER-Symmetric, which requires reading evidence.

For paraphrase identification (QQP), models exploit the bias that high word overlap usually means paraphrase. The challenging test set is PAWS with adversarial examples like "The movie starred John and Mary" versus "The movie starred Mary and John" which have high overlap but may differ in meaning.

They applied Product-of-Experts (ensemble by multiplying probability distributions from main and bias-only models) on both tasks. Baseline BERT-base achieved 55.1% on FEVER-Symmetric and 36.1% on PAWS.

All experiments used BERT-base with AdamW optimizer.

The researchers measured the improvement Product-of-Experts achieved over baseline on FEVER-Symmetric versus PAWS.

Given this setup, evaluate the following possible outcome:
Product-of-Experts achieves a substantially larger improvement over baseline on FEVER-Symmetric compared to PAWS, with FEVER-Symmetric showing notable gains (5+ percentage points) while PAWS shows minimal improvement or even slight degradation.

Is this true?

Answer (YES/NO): NO